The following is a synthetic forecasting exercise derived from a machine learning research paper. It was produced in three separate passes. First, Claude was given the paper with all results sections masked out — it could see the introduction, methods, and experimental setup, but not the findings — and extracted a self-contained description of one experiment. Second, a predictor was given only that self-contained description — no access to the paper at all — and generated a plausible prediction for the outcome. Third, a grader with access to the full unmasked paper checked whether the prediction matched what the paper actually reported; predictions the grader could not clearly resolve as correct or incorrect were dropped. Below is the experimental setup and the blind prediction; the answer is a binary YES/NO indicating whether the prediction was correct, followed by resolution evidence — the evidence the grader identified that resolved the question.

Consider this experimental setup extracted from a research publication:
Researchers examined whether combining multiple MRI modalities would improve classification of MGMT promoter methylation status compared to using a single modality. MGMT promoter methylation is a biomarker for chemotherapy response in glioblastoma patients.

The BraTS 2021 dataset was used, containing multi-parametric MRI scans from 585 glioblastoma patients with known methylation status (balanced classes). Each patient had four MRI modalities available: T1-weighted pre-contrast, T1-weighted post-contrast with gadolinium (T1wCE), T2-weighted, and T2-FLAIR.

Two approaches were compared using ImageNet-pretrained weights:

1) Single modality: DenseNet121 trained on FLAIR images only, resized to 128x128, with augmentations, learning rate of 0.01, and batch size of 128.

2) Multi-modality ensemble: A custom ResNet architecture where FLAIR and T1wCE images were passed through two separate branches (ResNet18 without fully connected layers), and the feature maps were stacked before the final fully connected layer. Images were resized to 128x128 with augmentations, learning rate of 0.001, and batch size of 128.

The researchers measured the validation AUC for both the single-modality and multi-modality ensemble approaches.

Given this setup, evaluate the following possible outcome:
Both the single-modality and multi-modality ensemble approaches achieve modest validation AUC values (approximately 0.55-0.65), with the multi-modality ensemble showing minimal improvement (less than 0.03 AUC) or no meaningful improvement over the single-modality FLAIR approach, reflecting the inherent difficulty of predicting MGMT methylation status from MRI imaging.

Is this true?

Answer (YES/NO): NO